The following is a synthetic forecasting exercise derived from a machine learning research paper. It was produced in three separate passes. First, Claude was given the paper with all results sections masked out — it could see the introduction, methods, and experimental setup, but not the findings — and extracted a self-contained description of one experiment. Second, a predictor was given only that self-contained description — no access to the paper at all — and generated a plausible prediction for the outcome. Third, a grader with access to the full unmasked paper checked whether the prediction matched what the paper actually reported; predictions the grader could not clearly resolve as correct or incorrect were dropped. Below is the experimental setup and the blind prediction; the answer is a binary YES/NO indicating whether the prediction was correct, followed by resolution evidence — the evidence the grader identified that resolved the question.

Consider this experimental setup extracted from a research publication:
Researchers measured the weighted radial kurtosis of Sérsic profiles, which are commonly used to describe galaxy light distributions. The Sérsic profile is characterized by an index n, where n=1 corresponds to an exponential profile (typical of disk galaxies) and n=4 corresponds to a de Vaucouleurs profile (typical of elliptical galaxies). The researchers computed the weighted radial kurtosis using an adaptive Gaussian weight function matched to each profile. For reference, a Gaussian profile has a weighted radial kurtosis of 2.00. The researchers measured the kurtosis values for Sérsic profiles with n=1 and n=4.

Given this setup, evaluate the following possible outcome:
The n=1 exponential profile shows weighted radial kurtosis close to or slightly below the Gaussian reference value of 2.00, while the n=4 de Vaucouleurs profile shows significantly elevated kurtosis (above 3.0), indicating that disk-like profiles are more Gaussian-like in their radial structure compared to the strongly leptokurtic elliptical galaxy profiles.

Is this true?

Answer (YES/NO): NO